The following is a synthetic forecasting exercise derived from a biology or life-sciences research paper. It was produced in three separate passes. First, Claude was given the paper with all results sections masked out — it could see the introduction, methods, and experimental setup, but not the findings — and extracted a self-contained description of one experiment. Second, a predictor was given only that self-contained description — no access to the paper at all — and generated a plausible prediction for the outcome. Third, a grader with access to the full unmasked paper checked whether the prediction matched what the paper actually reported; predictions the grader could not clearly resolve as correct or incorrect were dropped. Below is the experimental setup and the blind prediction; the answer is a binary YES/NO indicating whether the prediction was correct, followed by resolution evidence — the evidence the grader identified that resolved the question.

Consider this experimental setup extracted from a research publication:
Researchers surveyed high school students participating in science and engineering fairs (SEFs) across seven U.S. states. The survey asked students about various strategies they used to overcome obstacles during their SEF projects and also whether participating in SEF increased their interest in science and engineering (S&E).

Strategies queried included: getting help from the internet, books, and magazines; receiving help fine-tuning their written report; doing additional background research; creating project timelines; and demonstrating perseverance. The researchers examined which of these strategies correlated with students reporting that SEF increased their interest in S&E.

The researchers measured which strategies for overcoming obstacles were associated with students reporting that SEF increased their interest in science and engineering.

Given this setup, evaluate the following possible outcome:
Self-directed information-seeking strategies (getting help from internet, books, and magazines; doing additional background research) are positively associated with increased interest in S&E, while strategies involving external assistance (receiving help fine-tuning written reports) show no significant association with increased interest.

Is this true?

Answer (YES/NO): NO